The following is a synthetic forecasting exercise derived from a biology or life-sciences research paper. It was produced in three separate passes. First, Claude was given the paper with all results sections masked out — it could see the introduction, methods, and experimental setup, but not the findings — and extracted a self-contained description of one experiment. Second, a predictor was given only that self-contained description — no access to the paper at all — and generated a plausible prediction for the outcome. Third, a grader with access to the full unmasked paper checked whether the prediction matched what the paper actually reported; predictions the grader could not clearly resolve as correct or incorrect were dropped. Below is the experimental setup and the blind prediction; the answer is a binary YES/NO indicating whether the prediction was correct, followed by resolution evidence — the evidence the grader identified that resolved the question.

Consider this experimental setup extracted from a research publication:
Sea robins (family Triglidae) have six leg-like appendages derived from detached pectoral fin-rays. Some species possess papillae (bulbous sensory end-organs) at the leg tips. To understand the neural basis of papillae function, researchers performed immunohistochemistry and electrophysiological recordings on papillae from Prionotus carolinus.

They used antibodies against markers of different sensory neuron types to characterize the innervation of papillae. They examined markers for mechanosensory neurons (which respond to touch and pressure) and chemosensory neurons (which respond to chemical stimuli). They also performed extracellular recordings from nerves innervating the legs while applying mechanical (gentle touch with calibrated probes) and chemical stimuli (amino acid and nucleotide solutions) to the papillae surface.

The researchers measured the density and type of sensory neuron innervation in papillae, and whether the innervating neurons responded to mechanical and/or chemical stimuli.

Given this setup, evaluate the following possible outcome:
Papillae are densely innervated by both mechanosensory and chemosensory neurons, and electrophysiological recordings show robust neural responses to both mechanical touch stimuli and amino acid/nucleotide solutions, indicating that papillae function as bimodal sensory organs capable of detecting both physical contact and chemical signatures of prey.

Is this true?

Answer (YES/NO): NO